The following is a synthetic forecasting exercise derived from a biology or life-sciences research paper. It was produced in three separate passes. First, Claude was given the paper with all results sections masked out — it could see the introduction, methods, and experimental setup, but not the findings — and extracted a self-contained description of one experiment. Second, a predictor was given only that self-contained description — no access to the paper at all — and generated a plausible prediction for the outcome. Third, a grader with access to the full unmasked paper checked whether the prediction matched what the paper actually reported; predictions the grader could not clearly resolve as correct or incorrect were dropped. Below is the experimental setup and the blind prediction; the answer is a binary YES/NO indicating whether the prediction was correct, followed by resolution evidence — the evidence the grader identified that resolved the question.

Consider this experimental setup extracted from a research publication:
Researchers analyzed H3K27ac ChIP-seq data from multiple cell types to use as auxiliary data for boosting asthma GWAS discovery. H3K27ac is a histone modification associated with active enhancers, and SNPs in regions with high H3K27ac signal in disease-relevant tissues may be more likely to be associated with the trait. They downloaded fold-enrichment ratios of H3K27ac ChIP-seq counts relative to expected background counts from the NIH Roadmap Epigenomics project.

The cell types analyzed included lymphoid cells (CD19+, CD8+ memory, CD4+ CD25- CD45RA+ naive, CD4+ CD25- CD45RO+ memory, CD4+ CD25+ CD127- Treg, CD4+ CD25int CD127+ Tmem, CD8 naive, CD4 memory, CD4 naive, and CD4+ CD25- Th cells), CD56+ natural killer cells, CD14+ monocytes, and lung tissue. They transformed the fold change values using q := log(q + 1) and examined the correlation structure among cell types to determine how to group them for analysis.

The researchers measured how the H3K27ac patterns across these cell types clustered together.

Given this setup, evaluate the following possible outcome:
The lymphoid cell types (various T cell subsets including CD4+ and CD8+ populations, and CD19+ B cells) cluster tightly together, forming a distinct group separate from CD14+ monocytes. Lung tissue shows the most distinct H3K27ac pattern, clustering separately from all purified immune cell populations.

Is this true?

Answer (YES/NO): NO